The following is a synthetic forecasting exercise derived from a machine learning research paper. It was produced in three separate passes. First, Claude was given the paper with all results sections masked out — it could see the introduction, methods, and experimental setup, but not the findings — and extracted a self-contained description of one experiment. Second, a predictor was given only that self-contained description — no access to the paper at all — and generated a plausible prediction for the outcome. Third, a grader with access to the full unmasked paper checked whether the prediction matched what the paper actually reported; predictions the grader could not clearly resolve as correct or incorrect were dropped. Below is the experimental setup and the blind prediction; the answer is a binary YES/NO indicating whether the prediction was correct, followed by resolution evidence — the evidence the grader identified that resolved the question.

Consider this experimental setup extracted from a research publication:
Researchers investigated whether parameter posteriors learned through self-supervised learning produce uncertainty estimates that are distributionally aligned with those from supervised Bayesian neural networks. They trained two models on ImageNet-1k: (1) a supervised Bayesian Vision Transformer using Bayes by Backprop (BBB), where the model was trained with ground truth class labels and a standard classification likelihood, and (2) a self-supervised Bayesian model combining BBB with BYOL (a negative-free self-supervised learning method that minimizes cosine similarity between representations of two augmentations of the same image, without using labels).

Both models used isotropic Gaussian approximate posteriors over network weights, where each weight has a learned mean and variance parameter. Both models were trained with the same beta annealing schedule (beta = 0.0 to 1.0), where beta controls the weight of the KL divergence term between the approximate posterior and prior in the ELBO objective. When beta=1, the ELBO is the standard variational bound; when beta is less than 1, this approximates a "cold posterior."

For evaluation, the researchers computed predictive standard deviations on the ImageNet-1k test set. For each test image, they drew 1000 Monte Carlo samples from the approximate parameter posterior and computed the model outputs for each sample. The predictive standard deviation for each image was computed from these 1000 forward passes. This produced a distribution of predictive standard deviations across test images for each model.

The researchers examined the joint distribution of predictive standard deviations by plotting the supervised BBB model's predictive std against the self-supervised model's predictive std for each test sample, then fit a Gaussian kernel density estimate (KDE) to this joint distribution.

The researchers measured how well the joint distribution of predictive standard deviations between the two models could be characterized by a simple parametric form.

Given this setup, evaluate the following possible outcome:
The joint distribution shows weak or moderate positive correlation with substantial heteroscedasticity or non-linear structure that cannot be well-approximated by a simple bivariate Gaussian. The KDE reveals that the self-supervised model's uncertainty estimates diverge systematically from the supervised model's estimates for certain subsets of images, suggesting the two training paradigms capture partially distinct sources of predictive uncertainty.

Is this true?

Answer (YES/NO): NO